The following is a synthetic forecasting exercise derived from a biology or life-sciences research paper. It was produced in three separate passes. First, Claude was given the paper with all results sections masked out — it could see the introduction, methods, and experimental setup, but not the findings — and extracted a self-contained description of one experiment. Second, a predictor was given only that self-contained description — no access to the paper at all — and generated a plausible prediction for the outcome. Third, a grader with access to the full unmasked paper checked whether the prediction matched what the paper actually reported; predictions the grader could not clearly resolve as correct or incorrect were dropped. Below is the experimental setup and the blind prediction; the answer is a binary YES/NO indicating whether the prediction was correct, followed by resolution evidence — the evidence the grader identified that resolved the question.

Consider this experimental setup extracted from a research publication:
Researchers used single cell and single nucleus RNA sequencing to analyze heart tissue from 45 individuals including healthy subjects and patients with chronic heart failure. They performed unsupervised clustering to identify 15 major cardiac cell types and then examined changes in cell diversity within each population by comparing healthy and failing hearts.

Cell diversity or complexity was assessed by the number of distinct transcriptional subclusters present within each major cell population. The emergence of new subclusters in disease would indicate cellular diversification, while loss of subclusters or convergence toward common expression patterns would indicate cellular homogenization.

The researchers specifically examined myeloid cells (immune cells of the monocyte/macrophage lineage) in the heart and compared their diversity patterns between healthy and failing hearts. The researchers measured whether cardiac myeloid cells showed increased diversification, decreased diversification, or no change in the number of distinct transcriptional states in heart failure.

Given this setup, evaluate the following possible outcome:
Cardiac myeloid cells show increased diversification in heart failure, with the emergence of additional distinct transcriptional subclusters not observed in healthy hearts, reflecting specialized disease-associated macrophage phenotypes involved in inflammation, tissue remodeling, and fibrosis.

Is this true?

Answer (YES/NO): YES